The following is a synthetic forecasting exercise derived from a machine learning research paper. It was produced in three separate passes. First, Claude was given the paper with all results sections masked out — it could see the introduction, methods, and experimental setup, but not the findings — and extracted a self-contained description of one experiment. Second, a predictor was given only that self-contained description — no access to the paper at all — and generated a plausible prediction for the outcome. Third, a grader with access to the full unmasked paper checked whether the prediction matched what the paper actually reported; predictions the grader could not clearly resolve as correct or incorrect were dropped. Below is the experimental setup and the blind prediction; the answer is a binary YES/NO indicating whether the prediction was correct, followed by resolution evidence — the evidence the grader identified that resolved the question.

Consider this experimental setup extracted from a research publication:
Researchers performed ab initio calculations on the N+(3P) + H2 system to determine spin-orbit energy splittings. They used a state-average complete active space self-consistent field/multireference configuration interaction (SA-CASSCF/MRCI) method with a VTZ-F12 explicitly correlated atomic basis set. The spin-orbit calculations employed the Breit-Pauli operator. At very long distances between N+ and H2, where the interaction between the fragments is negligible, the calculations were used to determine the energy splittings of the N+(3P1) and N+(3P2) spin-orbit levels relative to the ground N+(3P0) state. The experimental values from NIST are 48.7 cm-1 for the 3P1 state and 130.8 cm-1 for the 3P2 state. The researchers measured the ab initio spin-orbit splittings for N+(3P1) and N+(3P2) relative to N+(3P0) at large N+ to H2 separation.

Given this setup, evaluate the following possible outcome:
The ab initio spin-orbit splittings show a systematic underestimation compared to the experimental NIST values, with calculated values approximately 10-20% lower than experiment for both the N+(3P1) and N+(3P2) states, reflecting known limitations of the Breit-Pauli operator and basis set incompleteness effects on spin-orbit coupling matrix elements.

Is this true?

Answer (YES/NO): NO